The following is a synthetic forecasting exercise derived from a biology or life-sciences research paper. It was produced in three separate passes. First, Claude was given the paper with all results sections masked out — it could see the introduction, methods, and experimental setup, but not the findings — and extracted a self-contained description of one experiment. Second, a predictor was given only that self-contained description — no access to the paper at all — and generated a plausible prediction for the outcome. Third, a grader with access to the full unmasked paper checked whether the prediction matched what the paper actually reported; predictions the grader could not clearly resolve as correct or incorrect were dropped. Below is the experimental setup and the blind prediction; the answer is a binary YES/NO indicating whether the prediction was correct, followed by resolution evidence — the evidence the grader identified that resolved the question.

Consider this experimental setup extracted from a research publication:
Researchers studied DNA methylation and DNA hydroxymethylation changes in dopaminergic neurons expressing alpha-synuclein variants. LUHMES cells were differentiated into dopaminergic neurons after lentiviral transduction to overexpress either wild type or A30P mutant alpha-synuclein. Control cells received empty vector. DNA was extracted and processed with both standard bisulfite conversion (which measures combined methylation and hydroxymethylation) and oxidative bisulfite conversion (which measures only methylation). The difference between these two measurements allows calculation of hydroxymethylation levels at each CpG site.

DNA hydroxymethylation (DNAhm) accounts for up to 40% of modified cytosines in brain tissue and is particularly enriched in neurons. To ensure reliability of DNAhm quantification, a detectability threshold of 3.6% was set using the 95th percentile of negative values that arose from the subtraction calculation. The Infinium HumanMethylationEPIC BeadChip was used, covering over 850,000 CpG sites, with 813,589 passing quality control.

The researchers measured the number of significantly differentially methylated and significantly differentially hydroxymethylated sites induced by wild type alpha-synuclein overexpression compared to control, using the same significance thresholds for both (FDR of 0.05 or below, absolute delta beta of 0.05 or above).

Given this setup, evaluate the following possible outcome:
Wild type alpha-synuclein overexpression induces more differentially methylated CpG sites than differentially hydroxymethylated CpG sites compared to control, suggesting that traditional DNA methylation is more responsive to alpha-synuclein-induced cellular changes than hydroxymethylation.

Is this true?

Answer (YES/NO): YES